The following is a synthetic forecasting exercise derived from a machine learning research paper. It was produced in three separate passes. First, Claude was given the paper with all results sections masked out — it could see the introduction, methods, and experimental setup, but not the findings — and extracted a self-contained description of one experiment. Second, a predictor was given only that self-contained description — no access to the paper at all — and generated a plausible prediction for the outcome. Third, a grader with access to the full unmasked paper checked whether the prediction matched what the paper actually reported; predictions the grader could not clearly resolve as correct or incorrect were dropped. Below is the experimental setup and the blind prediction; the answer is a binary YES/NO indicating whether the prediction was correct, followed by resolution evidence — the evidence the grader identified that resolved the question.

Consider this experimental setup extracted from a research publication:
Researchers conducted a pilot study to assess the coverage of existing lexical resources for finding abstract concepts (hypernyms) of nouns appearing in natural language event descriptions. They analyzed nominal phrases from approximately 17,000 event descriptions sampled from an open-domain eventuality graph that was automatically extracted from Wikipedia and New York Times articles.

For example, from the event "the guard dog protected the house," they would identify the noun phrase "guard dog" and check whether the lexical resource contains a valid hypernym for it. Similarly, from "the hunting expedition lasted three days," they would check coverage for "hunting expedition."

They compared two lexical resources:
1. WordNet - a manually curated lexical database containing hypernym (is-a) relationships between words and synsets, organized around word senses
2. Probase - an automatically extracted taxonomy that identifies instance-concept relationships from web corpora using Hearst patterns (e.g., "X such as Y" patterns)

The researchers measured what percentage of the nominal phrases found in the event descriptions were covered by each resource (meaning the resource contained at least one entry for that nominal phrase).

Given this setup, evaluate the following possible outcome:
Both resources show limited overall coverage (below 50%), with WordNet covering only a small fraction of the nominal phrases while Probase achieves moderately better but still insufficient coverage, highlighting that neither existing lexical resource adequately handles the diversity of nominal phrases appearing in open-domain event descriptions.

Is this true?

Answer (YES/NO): YES